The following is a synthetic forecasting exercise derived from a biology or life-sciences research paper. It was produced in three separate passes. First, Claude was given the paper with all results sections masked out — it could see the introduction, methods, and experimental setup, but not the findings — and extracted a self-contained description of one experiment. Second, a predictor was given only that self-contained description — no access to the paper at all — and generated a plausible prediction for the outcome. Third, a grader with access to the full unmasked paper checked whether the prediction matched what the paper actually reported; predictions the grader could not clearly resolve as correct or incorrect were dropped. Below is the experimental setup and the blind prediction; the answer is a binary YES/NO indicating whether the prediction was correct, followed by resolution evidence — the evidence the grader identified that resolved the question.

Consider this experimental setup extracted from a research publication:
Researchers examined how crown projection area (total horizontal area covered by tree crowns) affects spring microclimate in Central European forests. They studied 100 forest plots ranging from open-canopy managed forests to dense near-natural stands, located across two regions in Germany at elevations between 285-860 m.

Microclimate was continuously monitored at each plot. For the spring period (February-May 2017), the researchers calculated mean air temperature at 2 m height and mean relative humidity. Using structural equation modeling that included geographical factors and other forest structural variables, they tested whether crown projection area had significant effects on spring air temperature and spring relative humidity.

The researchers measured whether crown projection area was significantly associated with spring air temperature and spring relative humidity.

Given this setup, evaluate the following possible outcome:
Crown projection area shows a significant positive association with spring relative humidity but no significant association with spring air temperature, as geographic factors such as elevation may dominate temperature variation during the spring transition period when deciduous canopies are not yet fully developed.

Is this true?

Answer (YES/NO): NO